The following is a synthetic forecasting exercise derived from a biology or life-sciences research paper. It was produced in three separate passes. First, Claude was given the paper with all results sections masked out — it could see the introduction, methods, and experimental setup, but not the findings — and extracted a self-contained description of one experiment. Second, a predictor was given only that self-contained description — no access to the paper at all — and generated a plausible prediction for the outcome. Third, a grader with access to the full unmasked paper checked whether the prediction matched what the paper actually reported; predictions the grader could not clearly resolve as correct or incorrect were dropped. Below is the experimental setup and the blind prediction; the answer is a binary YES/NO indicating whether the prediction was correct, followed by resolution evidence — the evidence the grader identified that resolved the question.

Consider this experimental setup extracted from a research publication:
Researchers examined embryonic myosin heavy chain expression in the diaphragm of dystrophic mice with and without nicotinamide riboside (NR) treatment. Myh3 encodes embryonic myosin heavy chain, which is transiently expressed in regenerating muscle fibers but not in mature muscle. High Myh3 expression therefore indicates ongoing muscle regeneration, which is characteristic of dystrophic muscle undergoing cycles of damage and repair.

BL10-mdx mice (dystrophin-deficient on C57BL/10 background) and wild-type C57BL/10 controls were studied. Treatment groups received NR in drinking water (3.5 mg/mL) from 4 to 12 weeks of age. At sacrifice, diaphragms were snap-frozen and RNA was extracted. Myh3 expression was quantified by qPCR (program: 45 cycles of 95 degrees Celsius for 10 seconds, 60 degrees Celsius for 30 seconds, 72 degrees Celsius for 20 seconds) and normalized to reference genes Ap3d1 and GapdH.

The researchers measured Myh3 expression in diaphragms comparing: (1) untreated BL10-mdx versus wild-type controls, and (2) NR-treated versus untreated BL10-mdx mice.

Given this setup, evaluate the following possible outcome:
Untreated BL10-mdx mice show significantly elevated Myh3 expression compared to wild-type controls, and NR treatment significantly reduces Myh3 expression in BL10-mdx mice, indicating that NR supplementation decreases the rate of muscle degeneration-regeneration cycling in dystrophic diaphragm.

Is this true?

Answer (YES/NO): NO